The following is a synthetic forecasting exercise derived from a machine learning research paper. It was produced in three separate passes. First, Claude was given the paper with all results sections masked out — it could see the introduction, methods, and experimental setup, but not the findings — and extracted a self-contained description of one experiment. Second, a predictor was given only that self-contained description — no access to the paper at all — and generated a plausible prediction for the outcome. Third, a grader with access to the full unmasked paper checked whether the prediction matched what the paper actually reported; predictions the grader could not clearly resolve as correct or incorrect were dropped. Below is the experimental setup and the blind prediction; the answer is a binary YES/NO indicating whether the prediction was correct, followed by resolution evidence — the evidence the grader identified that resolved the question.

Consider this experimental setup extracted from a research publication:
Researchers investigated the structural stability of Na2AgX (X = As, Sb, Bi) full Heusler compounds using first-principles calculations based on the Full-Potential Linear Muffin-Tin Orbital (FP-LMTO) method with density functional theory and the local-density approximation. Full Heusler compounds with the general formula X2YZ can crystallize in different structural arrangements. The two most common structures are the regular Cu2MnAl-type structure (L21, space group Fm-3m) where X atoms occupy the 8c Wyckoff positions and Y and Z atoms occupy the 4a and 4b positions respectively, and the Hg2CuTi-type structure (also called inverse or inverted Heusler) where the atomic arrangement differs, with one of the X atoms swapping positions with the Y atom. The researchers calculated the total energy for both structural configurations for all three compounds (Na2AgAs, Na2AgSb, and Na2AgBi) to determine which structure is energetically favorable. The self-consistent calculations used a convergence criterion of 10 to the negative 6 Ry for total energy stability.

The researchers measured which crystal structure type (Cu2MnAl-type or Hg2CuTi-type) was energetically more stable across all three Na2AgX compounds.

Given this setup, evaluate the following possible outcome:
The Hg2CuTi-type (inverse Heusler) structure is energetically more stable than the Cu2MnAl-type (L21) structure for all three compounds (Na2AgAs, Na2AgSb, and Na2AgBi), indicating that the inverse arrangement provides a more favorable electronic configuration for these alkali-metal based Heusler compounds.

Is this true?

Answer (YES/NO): YES